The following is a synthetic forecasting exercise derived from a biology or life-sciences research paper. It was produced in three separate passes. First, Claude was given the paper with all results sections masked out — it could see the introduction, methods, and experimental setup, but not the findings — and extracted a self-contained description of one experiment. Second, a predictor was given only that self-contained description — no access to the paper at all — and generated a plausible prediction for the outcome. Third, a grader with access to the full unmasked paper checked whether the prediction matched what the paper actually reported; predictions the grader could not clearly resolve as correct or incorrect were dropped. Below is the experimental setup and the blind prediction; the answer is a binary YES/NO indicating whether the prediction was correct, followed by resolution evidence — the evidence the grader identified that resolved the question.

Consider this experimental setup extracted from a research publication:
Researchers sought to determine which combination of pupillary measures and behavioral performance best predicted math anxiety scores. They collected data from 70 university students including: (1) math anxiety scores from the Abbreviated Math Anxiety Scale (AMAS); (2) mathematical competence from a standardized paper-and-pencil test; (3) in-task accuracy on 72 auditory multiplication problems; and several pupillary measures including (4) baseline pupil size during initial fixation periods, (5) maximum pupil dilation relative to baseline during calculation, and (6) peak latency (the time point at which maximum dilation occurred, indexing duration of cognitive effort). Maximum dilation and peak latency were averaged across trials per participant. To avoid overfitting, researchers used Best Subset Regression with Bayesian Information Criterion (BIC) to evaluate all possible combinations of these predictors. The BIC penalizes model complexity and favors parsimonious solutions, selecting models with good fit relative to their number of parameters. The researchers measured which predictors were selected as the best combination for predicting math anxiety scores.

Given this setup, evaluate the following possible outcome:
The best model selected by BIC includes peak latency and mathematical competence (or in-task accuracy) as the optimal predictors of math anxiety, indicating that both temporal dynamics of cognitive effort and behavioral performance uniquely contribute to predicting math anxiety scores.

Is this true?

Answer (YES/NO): YES